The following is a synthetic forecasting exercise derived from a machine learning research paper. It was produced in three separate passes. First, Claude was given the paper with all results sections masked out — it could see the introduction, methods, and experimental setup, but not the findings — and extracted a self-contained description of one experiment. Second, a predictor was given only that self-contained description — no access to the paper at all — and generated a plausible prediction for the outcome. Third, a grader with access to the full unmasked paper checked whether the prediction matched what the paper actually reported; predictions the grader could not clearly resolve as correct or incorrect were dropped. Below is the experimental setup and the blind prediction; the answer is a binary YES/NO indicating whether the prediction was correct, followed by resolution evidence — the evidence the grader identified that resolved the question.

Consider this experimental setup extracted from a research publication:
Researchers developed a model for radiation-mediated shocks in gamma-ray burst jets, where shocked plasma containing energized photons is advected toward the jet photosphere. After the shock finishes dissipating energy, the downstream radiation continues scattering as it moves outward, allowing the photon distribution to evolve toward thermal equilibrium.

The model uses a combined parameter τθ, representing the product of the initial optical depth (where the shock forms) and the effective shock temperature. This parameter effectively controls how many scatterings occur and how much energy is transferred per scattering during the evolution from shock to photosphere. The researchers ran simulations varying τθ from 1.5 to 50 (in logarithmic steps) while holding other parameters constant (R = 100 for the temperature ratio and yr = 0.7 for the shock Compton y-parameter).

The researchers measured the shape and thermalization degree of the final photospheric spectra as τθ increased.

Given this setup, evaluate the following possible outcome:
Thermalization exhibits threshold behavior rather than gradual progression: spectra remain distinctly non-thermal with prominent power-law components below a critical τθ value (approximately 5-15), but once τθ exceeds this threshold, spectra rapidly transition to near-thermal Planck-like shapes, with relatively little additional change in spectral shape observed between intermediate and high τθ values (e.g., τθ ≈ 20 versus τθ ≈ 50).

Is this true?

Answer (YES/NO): NO